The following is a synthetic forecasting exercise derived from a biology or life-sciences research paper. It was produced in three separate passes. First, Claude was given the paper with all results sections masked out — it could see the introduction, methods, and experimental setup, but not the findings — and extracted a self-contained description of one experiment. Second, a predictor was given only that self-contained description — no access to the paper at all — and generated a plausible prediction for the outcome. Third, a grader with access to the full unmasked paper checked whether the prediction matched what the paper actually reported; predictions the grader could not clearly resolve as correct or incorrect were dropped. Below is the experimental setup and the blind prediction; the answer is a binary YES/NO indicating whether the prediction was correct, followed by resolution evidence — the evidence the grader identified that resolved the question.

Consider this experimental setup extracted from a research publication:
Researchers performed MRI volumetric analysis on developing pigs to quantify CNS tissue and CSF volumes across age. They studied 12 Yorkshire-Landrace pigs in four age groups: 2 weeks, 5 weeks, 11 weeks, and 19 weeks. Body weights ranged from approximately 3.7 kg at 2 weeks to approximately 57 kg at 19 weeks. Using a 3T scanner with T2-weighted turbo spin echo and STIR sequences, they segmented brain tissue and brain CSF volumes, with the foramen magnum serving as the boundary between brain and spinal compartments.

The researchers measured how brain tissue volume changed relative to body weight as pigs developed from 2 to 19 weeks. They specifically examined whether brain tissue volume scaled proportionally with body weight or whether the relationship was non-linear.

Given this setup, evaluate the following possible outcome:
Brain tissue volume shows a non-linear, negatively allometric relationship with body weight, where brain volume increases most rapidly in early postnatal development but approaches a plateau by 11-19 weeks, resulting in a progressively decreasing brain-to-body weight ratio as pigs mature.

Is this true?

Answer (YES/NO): YES